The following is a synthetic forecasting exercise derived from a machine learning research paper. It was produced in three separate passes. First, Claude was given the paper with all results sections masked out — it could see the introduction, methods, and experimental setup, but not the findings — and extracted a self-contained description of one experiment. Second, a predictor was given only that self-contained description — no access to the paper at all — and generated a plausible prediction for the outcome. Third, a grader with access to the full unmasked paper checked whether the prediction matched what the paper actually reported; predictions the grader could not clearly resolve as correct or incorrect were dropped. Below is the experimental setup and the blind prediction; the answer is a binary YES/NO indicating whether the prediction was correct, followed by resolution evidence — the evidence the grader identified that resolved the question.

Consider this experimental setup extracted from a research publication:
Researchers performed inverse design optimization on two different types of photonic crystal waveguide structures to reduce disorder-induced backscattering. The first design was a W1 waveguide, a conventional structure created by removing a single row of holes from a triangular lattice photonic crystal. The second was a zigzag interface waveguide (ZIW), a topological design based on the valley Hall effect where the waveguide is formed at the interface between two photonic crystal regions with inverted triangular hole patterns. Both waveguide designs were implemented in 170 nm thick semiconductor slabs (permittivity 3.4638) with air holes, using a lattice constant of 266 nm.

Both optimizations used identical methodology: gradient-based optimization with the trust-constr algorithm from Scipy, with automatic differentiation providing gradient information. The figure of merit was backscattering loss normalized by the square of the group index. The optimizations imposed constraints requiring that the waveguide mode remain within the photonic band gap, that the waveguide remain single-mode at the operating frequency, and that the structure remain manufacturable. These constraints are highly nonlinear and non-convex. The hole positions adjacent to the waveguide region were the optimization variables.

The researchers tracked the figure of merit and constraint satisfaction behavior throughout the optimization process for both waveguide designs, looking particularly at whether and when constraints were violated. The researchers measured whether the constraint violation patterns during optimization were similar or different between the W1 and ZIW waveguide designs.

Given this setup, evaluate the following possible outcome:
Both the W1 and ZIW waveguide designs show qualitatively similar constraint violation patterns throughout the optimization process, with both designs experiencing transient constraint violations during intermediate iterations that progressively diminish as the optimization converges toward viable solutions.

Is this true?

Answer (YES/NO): NO